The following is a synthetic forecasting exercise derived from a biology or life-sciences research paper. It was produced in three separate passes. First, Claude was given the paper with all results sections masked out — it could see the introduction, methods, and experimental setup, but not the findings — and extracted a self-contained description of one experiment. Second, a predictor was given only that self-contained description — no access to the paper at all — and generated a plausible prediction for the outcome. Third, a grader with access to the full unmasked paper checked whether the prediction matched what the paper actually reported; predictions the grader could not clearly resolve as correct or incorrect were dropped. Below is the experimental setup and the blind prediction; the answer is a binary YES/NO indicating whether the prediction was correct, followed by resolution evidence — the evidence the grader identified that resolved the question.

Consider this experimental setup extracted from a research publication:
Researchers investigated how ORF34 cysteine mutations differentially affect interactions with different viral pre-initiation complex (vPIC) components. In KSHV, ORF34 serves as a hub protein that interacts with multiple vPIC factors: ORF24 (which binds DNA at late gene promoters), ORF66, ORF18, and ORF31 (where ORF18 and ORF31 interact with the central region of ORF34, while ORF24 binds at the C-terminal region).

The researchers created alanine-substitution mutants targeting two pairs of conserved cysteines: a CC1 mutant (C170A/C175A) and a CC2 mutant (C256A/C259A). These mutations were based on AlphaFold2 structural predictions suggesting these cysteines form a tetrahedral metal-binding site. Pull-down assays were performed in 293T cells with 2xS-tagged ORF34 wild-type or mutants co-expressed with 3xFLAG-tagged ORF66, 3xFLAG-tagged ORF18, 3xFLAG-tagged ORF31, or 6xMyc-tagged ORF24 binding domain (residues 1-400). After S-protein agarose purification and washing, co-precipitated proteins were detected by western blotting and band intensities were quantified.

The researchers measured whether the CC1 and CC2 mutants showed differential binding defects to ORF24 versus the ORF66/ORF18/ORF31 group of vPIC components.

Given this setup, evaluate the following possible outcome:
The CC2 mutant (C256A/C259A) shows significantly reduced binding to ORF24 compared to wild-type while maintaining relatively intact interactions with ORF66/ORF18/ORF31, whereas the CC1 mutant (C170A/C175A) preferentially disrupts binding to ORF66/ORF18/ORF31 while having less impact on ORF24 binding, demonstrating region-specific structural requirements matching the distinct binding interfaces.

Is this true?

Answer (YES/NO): NO